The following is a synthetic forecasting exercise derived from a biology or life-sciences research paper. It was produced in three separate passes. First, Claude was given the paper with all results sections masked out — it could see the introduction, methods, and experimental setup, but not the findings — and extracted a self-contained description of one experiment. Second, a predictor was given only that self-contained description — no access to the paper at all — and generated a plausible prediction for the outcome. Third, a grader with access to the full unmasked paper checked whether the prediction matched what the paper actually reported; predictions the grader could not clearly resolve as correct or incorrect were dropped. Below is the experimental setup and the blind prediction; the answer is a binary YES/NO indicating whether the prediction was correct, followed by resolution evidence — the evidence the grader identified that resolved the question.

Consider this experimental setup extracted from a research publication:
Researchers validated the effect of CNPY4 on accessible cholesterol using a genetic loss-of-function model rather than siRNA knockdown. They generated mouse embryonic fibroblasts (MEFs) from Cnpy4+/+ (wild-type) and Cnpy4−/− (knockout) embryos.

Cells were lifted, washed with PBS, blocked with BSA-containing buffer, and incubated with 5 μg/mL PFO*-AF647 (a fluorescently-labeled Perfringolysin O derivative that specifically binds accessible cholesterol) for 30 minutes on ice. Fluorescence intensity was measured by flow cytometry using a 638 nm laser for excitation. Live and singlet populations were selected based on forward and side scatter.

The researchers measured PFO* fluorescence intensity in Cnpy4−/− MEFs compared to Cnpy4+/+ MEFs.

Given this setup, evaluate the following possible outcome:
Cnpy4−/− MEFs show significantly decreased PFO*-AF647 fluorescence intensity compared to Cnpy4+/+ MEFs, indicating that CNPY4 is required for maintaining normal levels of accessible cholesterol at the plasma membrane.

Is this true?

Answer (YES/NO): NO